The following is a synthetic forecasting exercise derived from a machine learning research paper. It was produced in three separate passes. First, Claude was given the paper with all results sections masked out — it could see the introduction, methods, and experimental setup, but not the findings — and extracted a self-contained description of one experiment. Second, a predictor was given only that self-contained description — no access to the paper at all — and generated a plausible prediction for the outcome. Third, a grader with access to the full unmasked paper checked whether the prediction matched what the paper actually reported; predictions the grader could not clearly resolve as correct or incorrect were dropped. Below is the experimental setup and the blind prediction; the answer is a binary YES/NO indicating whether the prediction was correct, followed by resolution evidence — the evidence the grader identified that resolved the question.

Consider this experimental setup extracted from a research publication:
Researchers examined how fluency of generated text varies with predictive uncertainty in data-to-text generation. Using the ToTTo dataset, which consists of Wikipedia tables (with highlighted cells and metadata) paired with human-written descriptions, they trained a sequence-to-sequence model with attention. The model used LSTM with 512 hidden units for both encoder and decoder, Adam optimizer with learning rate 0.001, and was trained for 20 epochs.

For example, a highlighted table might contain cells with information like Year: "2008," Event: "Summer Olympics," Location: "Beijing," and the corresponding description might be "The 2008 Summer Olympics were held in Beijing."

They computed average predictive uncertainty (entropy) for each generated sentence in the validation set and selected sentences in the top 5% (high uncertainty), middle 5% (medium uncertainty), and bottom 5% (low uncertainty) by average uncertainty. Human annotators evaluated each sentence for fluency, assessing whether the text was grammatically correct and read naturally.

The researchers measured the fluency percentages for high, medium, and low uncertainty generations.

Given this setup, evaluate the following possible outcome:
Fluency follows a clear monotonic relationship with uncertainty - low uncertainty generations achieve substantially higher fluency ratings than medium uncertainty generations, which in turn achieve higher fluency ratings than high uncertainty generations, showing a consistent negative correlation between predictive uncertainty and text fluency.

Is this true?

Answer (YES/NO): NO